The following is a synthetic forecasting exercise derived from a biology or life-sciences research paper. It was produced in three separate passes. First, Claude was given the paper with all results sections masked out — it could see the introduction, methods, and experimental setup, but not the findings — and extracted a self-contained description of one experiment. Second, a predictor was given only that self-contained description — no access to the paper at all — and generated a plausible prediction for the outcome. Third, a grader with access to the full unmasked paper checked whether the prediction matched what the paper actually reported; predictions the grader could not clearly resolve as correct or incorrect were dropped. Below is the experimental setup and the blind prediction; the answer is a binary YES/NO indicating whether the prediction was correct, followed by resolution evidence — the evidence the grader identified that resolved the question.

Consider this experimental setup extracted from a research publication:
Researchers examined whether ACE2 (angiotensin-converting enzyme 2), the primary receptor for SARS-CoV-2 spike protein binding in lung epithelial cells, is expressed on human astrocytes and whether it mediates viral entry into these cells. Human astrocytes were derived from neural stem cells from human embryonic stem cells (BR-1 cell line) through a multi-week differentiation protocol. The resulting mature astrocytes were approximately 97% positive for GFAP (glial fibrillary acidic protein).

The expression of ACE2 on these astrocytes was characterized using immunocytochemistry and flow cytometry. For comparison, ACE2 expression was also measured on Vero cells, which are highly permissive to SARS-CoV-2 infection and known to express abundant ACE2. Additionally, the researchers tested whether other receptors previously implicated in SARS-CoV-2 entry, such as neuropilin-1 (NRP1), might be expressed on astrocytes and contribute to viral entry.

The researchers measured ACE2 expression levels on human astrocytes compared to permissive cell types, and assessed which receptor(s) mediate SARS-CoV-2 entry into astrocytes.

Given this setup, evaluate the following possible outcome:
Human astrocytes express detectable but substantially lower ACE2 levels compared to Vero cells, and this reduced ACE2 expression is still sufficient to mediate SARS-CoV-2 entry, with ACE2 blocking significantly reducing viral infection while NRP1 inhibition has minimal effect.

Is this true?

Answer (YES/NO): NO